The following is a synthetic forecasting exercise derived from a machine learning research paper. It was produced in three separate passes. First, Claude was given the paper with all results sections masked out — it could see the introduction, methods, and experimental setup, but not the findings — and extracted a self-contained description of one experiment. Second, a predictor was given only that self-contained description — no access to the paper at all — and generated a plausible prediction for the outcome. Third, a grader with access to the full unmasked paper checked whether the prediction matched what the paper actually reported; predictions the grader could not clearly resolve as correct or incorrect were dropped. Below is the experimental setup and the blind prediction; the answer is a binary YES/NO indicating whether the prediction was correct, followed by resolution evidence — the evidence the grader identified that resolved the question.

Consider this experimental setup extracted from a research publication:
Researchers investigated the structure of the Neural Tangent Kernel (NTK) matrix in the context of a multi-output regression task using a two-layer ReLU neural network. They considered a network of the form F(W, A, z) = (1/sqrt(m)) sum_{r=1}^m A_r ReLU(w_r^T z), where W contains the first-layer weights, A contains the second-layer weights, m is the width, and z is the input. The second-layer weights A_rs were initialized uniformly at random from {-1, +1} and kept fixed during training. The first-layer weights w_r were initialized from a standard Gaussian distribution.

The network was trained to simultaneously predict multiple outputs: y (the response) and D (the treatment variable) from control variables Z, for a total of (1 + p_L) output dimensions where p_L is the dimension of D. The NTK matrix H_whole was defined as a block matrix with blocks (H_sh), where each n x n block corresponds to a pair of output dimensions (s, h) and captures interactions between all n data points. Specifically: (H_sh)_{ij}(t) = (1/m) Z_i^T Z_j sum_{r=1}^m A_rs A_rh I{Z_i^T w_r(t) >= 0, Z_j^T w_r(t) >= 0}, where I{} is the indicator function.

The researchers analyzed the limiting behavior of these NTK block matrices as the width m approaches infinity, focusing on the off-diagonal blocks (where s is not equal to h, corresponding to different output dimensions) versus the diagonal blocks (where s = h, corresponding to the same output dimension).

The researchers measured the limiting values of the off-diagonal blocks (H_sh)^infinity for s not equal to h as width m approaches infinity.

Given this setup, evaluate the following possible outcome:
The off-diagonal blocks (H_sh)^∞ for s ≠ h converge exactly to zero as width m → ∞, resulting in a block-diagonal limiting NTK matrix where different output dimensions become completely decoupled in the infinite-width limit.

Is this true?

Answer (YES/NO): YES